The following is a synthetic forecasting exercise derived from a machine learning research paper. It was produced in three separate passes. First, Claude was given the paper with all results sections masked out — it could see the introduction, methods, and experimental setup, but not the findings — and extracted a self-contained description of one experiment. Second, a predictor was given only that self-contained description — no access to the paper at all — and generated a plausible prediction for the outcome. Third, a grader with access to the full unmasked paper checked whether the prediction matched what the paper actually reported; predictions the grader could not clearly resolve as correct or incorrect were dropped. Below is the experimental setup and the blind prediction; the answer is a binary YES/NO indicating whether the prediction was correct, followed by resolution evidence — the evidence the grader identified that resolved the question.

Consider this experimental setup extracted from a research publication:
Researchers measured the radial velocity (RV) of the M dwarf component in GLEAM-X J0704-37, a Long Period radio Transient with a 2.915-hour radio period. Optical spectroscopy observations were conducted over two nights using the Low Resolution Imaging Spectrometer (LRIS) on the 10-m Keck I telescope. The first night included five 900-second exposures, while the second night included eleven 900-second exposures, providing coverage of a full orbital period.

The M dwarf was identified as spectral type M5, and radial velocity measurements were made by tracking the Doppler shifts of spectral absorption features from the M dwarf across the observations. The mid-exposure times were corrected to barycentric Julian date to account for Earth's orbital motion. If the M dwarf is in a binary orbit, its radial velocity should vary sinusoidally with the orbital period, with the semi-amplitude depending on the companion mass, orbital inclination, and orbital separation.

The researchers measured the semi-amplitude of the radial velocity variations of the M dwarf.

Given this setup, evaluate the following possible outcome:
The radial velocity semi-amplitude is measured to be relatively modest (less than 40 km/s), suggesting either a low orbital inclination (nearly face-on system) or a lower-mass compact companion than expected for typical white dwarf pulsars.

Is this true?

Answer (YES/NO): NO